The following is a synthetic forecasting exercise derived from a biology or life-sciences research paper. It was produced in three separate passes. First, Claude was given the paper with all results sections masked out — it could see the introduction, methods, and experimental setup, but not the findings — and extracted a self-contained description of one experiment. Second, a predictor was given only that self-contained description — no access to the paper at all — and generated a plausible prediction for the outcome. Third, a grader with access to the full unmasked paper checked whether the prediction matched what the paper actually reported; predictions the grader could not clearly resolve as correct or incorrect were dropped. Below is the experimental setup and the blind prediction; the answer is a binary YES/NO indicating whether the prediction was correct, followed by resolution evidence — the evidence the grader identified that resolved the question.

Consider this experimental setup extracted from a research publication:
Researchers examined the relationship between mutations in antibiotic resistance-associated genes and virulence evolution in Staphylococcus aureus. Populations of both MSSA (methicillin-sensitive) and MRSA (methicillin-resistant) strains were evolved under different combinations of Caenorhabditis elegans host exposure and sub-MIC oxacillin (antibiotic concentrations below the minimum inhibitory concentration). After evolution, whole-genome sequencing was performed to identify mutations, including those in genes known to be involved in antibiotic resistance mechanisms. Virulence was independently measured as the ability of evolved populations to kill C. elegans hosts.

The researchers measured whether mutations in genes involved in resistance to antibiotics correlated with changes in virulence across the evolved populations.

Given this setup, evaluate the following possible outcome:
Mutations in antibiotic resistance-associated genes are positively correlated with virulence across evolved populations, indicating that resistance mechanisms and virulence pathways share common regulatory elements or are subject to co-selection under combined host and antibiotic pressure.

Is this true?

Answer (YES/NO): YES